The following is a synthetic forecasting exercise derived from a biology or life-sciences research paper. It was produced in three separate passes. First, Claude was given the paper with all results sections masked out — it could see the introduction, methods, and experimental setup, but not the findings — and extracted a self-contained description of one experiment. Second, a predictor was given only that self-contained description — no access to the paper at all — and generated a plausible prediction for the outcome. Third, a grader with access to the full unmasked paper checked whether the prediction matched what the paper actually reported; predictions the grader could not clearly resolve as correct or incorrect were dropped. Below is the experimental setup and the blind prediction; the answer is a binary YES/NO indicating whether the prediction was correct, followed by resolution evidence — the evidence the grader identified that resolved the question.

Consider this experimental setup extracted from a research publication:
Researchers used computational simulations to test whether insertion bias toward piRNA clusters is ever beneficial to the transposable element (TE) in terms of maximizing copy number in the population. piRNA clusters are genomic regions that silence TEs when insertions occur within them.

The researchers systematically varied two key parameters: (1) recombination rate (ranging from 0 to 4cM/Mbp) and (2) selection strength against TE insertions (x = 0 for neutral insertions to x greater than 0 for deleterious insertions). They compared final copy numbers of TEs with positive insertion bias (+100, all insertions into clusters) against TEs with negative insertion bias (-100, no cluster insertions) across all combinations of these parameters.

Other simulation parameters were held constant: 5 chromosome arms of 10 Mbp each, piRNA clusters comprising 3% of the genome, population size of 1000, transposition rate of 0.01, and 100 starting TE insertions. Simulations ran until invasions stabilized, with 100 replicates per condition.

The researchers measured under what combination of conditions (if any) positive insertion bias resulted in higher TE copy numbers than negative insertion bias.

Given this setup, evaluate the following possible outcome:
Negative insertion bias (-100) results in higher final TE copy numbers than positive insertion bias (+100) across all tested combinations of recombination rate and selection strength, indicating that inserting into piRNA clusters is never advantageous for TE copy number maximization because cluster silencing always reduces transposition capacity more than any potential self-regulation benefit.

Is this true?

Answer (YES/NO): NO